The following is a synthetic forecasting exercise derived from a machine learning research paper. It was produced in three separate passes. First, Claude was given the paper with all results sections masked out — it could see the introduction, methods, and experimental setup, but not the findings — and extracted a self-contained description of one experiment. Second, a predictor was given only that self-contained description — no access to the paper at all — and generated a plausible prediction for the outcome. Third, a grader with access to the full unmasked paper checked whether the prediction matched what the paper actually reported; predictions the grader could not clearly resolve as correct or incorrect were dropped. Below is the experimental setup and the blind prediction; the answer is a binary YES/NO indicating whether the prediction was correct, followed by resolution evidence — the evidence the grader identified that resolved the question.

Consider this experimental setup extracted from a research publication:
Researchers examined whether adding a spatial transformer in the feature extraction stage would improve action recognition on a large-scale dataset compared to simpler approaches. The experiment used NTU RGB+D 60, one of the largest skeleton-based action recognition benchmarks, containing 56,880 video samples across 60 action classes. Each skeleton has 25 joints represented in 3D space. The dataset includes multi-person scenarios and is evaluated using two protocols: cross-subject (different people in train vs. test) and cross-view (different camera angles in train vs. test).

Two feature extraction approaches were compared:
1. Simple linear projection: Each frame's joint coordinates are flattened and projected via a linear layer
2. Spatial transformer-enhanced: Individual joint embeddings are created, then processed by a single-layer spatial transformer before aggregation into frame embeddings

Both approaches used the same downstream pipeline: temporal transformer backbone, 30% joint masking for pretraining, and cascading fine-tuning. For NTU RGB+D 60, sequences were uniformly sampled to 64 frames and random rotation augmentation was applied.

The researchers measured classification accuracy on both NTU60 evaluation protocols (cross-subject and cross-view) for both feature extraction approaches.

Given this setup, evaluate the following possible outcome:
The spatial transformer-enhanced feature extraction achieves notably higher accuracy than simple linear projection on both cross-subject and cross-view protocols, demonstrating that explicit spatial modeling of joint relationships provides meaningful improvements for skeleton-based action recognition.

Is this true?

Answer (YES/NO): NO